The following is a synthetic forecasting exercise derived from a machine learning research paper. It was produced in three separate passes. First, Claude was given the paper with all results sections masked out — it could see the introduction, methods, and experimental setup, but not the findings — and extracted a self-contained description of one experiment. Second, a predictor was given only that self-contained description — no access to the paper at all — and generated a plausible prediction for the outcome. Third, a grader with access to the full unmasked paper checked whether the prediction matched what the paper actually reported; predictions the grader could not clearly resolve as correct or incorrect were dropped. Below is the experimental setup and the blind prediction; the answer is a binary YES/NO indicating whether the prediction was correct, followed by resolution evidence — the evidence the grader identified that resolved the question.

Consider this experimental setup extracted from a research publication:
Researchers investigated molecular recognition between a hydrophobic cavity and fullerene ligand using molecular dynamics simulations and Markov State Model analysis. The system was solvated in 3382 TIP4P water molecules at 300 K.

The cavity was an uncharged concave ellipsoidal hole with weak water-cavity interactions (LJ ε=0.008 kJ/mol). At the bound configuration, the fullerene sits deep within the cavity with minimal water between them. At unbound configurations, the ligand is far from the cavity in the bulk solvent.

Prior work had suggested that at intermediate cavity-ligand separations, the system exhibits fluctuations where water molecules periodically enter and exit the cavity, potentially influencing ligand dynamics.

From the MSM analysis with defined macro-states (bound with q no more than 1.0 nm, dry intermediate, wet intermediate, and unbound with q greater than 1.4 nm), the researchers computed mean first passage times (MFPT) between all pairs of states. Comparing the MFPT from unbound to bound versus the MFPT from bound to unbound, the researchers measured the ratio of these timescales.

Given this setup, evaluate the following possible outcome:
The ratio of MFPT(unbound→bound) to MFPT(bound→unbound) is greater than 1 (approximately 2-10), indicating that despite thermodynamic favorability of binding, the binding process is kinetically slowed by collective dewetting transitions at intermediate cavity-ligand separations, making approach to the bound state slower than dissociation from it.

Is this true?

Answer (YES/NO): NO